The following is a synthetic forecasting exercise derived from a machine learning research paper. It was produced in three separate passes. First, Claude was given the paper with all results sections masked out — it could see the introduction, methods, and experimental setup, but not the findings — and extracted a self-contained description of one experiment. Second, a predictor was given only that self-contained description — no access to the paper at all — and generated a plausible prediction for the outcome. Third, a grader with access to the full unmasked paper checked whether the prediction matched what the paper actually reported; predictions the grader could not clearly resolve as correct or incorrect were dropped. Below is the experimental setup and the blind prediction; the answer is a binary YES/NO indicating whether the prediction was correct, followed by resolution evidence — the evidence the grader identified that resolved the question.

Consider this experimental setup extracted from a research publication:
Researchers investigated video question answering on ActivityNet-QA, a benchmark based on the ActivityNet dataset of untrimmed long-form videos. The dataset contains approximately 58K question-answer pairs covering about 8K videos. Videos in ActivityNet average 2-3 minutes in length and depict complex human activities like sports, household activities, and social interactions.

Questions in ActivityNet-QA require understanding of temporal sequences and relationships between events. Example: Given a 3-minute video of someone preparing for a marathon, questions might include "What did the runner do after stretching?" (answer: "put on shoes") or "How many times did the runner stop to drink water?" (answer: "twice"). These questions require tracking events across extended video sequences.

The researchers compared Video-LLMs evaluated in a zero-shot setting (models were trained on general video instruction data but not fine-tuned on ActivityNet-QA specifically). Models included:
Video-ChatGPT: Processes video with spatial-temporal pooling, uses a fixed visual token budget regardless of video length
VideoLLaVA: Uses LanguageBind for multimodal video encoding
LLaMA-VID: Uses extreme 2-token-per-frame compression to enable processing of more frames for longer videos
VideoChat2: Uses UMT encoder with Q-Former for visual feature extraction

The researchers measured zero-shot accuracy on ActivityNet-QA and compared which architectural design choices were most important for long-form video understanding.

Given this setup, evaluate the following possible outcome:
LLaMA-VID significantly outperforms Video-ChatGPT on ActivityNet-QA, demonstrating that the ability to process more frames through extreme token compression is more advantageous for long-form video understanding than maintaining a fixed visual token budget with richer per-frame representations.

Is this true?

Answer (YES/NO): YES